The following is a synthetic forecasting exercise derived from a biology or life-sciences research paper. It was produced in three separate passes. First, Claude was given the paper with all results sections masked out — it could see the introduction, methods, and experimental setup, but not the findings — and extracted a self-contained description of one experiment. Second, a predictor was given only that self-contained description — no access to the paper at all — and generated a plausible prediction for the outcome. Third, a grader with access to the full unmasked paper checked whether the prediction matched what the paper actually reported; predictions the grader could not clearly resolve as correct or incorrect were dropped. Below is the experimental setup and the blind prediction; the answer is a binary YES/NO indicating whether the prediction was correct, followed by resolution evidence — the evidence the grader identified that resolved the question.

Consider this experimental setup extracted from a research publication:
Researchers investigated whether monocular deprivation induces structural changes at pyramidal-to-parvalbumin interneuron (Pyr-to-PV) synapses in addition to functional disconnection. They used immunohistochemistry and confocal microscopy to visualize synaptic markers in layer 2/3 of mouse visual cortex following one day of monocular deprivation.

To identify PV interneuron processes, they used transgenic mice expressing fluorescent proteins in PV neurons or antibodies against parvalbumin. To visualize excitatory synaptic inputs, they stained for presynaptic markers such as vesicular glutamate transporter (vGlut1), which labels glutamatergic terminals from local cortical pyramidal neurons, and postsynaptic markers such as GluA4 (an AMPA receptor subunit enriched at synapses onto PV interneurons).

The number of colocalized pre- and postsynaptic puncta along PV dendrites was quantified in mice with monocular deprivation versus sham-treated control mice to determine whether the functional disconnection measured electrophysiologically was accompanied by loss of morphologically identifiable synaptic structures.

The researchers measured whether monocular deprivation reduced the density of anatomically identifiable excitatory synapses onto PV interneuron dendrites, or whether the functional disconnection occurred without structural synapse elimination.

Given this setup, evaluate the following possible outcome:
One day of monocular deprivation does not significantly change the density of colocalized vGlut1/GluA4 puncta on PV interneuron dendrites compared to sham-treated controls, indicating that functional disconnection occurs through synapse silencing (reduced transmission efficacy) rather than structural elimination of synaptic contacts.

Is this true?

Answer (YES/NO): NO